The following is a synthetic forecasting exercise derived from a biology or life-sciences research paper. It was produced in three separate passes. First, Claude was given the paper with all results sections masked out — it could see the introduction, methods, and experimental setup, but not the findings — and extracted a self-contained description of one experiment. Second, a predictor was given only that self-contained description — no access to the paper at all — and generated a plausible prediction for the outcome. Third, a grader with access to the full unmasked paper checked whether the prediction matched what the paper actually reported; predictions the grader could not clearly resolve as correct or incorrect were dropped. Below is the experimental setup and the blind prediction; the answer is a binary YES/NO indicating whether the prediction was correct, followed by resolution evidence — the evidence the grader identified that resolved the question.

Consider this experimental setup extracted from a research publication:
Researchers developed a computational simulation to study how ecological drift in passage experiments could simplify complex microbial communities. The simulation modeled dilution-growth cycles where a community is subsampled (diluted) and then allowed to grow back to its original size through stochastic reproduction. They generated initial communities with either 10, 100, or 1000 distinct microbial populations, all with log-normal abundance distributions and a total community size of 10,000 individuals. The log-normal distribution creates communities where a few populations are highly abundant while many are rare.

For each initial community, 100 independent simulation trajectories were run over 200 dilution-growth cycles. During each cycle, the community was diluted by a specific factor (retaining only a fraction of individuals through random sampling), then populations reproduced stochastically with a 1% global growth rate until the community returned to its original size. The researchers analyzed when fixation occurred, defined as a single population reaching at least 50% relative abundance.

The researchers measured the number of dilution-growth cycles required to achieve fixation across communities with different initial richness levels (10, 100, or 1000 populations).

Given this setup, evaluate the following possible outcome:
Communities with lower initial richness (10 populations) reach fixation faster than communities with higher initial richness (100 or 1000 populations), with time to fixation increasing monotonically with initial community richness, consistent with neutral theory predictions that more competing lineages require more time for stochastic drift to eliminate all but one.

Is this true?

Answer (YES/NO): NO